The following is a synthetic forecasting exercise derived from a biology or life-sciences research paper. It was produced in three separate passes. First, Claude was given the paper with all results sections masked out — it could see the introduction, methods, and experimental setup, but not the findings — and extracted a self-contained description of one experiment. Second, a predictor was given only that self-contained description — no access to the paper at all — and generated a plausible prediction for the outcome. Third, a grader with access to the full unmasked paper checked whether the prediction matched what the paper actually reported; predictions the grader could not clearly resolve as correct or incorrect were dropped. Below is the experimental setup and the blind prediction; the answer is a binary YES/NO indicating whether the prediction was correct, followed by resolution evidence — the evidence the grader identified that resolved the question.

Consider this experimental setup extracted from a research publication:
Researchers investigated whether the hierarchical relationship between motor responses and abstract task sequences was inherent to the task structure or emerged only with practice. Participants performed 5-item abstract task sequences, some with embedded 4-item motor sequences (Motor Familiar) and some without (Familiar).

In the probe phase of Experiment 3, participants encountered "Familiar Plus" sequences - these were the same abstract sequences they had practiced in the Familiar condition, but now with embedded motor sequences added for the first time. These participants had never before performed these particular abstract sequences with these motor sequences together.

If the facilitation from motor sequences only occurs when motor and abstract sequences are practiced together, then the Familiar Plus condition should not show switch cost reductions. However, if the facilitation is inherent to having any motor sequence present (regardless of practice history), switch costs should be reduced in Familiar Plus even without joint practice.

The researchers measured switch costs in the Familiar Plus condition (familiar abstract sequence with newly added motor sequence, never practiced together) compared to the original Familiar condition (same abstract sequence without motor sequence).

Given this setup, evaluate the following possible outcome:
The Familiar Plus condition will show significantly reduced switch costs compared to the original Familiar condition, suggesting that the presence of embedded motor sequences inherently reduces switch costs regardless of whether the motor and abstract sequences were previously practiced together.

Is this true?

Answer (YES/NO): YES